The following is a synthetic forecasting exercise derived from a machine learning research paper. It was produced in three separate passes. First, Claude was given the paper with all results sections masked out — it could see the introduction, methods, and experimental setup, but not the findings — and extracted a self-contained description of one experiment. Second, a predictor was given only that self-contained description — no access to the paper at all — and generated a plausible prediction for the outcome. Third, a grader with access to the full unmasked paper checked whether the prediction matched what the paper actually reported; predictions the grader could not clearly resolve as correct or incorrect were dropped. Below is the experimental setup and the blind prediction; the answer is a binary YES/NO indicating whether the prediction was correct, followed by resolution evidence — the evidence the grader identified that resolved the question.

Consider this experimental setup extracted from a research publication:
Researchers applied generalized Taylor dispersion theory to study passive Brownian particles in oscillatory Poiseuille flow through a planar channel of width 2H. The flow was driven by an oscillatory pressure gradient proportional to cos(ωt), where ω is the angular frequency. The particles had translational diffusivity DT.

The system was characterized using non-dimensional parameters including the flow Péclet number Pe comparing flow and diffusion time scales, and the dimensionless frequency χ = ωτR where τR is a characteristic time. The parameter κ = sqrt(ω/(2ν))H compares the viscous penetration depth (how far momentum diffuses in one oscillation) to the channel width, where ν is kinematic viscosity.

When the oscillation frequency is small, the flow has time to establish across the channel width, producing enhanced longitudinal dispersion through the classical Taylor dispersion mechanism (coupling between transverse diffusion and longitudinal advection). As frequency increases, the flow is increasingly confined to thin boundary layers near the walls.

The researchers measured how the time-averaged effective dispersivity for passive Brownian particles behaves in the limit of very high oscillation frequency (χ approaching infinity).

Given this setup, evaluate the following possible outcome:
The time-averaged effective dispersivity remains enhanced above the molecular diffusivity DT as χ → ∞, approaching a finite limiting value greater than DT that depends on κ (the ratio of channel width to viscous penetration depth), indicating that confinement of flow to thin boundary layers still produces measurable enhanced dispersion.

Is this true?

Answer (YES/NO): NO